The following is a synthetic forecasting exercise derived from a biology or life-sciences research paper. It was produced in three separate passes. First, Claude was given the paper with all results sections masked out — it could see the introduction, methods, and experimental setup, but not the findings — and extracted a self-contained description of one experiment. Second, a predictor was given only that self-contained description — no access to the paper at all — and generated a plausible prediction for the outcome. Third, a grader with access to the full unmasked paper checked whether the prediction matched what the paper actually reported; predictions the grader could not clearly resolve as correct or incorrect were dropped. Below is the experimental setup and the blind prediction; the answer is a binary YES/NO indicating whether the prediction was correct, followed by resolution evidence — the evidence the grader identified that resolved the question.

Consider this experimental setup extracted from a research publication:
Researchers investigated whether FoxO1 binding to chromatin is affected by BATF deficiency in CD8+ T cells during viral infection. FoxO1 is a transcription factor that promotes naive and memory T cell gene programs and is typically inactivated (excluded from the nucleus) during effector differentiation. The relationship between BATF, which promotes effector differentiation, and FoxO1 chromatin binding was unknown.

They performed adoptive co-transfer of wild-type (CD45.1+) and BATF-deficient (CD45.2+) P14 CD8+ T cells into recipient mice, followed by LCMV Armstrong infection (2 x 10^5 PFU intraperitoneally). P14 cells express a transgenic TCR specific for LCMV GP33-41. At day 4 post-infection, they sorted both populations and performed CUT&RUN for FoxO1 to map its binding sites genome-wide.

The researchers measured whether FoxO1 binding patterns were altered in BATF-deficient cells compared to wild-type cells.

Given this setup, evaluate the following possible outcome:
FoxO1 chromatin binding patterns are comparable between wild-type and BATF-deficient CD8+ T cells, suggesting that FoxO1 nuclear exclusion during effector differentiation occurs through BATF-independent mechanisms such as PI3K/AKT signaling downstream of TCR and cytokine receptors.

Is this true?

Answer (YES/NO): NO